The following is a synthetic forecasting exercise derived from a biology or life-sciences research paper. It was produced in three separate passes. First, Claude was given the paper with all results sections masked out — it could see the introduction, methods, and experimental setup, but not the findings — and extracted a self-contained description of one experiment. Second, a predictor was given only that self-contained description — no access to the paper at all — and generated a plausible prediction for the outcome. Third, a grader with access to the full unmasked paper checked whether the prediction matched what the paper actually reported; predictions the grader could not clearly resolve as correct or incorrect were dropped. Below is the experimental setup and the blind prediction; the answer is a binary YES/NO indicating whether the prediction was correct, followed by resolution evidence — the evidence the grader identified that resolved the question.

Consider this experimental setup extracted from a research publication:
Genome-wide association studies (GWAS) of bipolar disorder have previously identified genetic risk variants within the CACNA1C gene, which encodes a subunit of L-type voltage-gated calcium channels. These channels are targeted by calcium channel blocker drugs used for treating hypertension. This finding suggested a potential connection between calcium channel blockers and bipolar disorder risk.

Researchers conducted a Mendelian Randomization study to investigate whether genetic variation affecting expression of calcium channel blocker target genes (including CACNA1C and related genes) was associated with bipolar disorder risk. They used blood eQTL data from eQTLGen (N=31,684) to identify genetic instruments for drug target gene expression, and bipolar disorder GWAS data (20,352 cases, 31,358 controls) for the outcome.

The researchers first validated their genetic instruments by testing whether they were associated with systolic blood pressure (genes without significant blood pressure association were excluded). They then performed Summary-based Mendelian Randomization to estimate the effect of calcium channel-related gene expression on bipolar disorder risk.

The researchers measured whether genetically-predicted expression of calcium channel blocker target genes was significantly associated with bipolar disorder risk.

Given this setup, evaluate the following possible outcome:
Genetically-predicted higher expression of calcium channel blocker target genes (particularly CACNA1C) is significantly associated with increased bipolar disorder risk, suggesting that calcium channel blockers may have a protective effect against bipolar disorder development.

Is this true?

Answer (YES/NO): NO